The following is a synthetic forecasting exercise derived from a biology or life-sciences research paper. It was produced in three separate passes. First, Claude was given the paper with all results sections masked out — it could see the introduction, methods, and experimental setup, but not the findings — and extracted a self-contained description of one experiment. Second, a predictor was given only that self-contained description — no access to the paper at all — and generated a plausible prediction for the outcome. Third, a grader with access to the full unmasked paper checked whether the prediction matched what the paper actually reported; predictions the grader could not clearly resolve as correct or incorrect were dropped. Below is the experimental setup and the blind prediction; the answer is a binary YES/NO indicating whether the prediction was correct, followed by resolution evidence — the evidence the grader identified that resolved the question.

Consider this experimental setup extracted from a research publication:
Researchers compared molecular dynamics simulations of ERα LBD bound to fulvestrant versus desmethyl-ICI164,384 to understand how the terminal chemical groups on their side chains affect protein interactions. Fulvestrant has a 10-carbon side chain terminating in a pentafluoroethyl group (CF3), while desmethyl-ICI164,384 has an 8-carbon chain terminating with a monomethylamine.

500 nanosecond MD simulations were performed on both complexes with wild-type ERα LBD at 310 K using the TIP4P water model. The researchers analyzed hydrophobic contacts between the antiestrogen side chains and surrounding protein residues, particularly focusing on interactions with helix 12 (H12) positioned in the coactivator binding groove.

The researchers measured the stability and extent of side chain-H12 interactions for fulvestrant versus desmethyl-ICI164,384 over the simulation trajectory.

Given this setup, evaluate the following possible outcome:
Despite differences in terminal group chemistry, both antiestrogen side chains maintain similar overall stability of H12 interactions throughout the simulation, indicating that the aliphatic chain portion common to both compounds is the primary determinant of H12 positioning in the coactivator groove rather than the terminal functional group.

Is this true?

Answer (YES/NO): NO